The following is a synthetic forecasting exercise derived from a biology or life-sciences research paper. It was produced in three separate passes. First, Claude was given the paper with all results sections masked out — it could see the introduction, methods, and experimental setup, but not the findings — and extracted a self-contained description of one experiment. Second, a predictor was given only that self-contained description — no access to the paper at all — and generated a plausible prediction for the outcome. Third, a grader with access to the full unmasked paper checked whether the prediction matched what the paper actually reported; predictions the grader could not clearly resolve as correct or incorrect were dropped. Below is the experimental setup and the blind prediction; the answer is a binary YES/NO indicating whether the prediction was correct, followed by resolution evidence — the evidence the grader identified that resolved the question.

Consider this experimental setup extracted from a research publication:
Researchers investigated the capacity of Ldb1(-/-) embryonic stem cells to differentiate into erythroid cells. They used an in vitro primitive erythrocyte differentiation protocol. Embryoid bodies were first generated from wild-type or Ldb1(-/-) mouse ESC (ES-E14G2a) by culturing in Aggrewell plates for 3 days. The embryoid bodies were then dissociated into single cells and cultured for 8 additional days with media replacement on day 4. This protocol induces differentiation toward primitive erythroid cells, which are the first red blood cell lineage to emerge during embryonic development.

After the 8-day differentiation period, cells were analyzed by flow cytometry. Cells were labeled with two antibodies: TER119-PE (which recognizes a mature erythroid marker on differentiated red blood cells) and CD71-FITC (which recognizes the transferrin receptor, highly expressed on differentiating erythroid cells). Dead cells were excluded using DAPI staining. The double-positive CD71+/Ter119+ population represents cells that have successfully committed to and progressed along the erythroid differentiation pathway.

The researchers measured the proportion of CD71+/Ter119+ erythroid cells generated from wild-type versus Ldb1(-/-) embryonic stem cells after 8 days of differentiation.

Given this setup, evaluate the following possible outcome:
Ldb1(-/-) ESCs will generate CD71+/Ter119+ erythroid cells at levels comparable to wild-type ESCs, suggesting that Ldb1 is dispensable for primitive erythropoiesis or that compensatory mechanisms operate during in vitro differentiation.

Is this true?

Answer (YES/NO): NO